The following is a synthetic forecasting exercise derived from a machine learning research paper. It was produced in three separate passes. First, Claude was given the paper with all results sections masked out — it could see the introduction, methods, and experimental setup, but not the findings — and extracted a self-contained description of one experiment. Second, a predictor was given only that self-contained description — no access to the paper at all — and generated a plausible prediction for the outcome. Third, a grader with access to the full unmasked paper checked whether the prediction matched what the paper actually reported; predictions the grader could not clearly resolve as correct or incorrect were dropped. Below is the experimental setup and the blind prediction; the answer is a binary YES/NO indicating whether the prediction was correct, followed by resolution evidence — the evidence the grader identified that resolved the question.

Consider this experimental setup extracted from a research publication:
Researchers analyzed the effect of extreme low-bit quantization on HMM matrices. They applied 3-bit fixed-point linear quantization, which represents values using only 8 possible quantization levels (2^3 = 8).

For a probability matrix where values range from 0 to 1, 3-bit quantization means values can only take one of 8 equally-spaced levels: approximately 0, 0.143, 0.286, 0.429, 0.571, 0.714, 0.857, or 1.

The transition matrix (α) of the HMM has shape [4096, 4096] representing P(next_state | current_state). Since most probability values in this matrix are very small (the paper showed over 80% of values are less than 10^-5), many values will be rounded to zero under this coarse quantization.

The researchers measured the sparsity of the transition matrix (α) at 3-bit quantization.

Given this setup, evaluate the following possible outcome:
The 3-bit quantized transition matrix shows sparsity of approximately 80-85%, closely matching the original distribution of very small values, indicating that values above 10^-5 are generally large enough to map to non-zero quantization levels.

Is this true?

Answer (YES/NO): NO